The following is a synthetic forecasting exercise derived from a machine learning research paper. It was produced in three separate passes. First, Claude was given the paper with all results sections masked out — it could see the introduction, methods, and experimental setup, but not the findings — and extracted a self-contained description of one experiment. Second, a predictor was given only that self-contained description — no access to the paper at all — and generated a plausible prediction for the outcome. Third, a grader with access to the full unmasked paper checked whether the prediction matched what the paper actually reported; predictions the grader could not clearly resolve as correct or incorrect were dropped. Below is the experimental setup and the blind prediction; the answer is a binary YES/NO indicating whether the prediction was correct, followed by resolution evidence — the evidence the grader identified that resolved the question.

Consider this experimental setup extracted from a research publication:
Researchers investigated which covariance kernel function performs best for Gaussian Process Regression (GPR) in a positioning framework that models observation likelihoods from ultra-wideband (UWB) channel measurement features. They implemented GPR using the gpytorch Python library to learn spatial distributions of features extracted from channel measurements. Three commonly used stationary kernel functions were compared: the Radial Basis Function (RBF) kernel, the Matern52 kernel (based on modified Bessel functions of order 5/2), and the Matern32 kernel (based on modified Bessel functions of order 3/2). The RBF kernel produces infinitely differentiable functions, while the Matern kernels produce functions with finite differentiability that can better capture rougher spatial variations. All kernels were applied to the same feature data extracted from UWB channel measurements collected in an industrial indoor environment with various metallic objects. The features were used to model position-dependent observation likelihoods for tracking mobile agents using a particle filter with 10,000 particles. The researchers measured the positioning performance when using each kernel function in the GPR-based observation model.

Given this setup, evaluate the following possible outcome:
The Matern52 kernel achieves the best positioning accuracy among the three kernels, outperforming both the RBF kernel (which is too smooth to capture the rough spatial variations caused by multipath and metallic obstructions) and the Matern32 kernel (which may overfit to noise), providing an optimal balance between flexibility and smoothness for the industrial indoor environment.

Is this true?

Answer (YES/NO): YES